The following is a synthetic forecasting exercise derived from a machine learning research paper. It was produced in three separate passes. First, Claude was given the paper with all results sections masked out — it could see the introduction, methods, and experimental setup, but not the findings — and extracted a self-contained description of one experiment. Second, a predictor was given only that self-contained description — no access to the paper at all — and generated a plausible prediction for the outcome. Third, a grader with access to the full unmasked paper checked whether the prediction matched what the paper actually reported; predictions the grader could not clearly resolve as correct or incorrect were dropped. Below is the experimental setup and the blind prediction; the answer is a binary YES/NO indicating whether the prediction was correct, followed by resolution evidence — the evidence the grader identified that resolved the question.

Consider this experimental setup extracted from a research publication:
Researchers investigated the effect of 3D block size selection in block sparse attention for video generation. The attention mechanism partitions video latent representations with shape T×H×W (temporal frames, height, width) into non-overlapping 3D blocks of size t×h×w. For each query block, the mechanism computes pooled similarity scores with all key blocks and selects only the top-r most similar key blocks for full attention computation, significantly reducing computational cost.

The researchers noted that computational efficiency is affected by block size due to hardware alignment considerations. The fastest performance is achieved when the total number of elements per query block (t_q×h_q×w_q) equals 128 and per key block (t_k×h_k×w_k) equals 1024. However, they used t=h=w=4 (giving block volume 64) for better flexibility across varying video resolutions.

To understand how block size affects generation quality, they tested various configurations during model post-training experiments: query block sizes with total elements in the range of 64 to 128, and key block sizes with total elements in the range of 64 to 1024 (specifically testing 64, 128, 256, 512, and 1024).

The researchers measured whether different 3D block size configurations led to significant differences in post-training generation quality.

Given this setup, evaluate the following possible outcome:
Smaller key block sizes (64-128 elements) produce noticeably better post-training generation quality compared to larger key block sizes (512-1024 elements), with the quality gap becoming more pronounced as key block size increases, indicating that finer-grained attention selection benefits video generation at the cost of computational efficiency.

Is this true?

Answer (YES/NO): NO